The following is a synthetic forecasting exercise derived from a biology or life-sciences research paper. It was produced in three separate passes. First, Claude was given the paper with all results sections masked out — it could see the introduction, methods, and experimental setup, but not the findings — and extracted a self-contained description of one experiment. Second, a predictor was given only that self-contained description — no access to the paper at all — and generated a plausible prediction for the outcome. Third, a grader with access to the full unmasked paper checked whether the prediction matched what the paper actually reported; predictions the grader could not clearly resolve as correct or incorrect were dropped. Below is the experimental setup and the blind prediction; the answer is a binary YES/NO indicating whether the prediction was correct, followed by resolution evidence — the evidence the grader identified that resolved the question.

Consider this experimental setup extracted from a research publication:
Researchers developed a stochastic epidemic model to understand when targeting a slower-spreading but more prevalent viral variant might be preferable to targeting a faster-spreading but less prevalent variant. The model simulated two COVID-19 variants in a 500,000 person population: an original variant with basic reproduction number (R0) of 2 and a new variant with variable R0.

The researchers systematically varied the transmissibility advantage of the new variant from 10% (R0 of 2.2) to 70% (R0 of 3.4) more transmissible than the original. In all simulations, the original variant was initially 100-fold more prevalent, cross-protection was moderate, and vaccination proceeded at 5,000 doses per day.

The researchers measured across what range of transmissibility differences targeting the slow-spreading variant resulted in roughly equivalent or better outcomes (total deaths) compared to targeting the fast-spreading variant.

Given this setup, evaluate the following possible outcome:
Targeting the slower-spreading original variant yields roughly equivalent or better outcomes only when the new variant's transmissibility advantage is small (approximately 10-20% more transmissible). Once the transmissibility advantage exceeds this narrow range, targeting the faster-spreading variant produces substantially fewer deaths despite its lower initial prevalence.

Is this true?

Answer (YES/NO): NO